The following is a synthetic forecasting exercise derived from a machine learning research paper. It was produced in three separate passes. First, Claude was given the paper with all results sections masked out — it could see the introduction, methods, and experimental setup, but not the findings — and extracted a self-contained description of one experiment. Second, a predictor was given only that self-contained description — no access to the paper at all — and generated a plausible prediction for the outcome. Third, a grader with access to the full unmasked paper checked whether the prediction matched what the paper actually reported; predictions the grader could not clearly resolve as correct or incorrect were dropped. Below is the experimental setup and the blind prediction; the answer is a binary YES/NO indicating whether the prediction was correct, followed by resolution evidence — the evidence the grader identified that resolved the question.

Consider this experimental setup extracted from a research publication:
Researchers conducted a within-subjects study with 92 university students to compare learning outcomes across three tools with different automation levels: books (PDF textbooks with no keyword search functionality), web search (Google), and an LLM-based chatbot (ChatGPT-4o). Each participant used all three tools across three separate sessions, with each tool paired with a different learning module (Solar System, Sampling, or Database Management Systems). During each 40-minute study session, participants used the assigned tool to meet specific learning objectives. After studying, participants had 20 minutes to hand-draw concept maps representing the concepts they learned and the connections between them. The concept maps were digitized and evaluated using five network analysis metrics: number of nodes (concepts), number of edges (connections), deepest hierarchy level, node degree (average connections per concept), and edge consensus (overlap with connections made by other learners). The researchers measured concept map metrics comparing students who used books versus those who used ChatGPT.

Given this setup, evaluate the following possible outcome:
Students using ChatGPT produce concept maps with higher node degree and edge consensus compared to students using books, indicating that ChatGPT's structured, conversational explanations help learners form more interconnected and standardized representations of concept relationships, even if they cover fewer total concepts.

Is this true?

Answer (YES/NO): NO